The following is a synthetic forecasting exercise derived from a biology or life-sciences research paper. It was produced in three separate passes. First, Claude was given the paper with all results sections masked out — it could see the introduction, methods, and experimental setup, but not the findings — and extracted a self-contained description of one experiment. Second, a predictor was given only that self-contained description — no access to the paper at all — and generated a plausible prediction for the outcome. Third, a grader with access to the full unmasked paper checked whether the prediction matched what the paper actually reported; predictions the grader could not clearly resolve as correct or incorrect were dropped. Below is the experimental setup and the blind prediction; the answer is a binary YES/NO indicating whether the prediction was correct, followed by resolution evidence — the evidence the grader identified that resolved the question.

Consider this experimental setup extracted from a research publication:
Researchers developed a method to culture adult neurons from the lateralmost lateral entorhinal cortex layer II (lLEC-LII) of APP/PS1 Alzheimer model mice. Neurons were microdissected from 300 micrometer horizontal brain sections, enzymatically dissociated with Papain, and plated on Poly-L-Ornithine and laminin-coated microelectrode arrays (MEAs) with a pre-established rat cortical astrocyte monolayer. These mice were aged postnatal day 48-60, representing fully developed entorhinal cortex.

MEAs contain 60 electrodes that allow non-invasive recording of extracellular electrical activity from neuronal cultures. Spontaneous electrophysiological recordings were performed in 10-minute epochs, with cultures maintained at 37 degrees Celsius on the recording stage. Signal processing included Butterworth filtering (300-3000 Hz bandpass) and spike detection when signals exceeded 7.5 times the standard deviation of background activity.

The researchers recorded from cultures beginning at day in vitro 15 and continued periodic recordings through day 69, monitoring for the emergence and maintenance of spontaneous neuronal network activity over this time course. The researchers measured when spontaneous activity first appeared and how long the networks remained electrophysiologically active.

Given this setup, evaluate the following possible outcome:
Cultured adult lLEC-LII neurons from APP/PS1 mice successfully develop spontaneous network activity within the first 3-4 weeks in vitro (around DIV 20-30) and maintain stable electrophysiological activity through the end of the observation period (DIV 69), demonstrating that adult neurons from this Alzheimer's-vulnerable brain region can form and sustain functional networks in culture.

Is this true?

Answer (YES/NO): NO